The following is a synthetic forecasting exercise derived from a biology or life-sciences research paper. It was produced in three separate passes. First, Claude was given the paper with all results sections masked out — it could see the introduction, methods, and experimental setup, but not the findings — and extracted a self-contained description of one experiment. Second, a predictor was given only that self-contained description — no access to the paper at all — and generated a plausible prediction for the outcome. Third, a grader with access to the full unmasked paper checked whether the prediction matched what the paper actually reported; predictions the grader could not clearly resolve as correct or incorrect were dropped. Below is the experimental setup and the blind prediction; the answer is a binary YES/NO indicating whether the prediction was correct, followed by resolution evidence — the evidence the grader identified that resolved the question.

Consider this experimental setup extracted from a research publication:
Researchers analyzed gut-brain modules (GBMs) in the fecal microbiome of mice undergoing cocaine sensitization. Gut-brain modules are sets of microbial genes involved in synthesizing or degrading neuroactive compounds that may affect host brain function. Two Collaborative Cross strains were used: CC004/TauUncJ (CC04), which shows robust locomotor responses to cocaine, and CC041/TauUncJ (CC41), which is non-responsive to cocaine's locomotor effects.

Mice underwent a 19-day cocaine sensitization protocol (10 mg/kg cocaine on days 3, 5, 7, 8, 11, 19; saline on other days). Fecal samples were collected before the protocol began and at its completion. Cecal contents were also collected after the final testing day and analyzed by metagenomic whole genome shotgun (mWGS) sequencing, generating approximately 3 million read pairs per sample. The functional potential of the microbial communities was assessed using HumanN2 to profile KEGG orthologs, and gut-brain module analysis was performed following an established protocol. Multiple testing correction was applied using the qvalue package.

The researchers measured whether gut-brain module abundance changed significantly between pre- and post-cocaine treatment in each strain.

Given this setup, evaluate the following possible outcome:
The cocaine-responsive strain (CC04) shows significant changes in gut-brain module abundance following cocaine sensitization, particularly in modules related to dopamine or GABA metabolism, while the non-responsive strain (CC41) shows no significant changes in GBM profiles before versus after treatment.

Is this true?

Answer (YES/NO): YES